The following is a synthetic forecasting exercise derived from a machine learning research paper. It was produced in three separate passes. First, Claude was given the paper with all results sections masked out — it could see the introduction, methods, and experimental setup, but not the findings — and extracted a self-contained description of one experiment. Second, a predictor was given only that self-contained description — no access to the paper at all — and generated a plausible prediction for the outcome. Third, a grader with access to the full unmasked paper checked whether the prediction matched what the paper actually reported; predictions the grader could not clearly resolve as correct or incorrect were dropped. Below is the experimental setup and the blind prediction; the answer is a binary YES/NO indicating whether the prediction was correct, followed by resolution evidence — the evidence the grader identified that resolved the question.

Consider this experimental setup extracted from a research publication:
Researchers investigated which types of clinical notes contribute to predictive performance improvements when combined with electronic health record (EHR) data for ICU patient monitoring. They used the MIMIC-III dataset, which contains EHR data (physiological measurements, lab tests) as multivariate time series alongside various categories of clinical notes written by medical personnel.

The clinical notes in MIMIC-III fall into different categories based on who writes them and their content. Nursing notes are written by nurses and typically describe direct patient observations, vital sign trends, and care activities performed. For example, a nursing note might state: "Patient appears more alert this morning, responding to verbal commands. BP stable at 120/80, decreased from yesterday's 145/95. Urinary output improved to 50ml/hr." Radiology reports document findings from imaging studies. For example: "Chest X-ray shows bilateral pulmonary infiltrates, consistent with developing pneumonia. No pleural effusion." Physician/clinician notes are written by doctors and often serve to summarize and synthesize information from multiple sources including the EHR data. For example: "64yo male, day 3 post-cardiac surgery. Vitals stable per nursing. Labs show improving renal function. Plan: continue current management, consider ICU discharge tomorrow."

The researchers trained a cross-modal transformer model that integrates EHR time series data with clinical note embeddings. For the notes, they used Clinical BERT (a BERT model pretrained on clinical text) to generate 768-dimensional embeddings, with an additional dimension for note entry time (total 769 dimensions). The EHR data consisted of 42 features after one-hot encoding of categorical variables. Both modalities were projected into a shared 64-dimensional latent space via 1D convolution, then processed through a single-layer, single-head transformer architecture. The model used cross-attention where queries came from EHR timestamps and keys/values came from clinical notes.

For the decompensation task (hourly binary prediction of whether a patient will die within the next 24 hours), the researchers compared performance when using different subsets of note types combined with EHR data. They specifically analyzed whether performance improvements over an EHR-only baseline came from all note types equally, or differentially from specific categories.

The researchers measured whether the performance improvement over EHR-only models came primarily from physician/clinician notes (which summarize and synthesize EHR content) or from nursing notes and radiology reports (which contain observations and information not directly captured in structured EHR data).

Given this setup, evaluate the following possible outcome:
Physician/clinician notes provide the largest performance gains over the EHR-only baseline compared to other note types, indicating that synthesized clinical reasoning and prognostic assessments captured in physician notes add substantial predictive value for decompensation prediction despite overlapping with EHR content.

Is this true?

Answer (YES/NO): NO